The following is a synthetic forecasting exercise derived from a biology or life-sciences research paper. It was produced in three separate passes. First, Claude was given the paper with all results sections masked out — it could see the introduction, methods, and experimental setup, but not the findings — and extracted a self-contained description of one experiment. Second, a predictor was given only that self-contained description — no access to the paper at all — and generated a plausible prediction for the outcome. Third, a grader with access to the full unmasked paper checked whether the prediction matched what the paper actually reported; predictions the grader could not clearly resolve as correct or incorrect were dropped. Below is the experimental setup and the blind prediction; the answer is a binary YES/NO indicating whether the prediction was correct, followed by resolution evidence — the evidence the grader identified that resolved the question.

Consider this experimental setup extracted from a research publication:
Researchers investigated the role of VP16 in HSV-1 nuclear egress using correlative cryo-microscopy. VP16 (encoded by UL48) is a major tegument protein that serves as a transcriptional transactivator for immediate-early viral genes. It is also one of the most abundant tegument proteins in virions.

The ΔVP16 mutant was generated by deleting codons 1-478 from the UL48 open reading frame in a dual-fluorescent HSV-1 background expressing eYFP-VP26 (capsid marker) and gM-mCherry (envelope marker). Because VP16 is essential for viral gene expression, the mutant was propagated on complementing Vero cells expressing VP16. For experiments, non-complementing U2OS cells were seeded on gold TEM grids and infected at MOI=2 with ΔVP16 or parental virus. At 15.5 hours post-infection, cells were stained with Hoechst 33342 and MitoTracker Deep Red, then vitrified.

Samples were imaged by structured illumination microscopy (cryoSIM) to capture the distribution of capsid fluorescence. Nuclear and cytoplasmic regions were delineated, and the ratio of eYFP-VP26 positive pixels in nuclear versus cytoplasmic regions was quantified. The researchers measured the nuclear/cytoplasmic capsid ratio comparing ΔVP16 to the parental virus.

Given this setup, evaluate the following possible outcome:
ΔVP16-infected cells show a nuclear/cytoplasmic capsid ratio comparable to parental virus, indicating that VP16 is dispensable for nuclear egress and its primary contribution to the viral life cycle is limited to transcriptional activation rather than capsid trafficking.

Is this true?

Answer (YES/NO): NO